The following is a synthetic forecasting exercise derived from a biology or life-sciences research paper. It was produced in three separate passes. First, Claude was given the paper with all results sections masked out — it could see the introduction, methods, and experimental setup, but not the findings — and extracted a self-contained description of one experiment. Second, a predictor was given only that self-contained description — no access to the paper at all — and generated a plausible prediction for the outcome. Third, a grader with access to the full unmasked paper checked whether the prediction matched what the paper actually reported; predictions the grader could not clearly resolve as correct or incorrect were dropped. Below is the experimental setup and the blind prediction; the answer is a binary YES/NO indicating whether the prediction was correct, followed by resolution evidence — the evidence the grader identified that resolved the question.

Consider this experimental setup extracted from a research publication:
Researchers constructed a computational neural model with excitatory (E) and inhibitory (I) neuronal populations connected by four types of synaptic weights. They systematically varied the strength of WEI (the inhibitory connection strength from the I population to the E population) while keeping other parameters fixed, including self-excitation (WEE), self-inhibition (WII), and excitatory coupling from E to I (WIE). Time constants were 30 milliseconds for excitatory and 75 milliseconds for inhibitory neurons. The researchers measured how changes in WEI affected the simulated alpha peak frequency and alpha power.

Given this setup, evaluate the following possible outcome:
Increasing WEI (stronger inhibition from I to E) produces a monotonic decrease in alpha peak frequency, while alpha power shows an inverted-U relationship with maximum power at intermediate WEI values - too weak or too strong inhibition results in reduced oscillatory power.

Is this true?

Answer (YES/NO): NO